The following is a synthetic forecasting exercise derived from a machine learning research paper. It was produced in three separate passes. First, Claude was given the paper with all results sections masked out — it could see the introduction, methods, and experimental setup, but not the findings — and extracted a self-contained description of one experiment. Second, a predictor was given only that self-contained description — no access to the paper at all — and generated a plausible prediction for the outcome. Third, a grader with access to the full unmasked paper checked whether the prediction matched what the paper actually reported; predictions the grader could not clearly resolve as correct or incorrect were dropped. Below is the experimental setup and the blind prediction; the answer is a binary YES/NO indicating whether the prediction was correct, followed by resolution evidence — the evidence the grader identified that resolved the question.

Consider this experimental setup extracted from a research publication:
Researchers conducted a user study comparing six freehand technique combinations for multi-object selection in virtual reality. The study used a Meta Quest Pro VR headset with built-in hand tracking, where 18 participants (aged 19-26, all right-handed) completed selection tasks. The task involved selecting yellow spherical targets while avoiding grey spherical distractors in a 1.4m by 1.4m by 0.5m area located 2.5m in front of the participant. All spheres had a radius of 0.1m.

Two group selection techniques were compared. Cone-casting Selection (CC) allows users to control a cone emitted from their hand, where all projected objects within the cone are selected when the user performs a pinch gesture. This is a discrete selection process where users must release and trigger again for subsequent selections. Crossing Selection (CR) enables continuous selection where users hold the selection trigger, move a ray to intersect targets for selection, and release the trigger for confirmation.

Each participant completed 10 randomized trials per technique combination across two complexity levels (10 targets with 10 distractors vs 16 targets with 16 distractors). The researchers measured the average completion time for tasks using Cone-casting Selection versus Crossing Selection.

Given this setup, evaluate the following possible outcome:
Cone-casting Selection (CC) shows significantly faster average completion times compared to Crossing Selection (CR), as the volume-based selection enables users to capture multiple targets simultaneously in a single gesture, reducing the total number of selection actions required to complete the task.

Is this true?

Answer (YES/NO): NO